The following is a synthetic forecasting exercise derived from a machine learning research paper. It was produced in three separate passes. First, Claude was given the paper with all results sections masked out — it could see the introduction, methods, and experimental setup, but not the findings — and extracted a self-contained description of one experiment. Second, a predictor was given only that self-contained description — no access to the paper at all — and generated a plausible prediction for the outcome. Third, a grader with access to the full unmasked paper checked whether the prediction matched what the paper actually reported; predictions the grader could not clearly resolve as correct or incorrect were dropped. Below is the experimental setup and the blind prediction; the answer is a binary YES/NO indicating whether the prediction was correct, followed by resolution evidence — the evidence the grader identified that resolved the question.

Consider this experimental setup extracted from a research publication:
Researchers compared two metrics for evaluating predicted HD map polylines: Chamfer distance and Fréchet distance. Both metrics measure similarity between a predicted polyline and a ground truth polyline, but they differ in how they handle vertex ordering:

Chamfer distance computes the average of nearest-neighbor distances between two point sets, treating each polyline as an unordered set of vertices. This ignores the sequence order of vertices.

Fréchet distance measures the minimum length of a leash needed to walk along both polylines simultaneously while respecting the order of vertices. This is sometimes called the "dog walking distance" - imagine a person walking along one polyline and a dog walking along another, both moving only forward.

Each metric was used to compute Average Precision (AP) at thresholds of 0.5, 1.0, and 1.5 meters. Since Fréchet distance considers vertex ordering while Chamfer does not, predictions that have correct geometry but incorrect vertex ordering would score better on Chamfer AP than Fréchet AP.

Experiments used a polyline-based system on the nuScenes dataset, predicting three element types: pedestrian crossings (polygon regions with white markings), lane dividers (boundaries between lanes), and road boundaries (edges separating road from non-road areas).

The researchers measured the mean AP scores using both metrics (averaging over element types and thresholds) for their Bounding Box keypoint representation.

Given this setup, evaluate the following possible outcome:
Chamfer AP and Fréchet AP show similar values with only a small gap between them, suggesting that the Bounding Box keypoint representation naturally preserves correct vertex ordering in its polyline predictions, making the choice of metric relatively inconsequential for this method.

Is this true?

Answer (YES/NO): NO